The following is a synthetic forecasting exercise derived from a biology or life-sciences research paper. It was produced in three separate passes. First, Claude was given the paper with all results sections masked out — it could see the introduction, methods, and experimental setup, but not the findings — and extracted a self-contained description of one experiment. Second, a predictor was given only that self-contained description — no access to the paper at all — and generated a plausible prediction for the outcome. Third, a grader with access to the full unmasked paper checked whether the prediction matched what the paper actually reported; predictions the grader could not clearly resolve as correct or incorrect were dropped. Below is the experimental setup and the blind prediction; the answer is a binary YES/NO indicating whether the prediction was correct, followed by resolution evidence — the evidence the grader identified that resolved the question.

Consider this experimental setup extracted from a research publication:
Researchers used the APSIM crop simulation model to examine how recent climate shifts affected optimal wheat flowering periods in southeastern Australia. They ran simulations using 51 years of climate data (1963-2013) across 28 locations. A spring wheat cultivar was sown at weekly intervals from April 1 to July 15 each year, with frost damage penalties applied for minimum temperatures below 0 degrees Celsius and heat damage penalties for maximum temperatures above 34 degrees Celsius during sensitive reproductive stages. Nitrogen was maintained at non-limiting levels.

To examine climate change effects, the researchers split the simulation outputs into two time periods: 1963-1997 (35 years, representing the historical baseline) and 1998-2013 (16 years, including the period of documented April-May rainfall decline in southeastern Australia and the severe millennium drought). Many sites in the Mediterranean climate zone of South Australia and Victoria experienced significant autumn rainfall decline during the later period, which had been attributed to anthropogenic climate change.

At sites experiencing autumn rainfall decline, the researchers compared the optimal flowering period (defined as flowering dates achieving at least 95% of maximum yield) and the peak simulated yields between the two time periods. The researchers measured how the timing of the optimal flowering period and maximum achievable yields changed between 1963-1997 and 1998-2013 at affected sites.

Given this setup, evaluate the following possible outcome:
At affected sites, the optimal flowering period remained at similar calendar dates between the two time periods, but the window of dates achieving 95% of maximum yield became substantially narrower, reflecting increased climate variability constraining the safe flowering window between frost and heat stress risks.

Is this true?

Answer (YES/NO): NO